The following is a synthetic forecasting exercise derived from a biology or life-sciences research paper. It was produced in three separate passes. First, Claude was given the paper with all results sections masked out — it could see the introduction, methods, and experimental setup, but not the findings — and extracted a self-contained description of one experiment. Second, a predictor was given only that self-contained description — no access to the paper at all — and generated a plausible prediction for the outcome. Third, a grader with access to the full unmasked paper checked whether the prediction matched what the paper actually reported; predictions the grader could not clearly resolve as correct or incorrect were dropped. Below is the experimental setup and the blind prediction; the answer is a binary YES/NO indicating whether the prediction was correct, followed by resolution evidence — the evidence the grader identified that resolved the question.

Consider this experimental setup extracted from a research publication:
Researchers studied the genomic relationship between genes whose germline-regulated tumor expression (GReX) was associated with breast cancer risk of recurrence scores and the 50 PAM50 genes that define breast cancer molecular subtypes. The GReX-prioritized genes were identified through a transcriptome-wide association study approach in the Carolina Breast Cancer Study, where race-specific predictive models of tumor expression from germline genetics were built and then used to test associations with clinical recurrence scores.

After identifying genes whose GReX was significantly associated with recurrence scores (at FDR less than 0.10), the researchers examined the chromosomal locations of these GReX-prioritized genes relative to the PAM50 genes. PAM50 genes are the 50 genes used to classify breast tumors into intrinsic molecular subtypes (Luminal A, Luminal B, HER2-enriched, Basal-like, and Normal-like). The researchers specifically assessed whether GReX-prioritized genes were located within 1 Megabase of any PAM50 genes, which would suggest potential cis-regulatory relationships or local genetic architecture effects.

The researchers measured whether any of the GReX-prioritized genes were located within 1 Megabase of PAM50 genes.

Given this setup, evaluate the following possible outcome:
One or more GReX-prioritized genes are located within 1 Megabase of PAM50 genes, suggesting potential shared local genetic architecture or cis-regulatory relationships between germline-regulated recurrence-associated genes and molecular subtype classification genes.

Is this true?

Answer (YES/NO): NO